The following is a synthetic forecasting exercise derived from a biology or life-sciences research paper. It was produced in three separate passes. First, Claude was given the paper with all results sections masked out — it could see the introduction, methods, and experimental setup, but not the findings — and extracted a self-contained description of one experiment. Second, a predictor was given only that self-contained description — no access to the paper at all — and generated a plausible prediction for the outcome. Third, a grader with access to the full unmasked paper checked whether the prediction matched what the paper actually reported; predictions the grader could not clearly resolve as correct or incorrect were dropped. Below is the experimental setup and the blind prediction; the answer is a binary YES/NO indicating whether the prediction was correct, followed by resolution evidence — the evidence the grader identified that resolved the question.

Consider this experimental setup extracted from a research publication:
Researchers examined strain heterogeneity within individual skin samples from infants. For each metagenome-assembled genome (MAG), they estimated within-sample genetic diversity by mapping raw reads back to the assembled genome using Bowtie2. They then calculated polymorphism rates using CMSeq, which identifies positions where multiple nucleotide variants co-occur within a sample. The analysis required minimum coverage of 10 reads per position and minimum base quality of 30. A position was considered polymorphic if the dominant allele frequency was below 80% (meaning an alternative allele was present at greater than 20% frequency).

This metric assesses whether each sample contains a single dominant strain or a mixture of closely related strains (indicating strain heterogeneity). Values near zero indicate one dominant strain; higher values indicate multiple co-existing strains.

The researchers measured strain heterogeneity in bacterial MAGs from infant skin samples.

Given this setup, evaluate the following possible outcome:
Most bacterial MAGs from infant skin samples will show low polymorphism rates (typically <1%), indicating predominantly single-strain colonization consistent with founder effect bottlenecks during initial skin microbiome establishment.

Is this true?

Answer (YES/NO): YES